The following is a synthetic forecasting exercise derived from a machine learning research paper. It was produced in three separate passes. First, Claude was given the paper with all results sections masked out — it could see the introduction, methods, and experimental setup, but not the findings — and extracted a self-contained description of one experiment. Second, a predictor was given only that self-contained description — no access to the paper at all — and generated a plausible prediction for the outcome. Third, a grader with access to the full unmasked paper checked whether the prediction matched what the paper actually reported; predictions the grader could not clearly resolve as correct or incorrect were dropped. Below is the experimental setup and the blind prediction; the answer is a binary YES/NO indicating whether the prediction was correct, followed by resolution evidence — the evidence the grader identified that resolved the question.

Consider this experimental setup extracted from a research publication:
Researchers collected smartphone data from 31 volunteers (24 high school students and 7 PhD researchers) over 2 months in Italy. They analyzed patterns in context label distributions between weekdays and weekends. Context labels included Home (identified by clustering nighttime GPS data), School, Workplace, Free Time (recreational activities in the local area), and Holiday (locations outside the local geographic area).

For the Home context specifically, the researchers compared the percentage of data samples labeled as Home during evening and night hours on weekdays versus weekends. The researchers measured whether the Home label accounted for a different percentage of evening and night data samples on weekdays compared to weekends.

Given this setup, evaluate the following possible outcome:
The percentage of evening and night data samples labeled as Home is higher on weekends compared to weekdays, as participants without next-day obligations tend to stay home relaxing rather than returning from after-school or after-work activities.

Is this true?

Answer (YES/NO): NO